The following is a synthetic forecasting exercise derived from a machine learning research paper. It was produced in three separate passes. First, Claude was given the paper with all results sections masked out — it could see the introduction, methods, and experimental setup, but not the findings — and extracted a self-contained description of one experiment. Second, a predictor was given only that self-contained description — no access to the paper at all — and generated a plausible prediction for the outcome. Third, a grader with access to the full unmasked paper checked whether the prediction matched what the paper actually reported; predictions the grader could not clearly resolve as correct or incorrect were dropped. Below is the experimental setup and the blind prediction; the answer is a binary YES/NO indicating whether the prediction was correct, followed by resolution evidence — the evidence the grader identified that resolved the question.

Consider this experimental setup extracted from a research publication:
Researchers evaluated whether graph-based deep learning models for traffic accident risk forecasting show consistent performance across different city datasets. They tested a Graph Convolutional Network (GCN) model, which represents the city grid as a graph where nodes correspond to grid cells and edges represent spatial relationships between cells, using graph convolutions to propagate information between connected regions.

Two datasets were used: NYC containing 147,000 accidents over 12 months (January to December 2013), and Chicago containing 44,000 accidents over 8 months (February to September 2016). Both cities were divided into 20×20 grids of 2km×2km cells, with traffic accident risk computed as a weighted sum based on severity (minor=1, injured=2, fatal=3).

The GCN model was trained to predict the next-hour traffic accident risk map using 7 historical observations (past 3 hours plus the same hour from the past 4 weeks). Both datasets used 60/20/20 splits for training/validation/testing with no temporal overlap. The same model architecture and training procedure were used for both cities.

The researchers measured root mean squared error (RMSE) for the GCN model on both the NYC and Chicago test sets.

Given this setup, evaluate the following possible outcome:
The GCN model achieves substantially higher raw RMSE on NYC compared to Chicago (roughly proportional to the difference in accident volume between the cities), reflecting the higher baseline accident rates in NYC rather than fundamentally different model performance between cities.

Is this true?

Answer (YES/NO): NO